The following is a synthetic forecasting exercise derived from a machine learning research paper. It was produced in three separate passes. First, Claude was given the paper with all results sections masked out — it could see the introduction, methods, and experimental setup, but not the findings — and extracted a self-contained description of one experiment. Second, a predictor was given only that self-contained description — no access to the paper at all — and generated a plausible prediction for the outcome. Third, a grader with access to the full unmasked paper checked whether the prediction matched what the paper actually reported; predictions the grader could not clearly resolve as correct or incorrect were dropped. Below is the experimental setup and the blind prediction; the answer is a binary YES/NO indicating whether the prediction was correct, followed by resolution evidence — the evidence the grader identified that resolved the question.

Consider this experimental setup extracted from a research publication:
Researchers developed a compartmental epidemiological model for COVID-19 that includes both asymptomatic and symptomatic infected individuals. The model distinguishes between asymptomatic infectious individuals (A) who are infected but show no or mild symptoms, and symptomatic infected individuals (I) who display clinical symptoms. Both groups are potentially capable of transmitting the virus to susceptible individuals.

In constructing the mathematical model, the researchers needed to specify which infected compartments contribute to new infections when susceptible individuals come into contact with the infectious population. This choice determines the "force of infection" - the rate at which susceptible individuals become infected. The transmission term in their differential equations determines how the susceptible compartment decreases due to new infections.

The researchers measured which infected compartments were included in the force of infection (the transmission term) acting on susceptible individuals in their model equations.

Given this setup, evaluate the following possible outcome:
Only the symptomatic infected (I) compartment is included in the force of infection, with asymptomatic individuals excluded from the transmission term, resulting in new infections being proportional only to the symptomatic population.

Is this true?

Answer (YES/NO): YES